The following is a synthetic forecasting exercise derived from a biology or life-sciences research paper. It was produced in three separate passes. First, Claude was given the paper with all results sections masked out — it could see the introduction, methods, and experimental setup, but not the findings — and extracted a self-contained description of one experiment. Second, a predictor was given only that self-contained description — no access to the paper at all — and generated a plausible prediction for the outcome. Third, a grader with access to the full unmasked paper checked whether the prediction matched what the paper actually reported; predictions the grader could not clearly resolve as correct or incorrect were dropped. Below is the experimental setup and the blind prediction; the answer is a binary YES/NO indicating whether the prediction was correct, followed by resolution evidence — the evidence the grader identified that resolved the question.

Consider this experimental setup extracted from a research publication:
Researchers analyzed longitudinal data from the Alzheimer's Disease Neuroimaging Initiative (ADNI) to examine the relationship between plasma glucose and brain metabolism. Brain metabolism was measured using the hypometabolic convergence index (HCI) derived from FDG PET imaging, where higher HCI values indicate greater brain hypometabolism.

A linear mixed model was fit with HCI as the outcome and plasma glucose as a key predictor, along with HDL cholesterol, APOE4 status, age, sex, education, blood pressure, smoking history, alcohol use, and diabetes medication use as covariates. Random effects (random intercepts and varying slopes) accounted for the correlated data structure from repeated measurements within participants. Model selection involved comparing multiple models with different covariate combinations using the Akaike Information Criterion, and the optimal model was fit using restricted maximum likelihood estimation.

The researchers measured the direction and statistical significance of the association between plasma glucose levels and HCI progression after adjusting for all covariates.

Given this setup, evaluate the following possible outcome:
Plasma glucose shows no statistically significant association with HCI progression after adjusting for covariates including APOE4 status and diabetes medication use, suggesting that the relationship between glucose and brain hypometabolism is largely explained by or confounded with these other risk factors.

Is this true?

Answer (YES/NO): NO